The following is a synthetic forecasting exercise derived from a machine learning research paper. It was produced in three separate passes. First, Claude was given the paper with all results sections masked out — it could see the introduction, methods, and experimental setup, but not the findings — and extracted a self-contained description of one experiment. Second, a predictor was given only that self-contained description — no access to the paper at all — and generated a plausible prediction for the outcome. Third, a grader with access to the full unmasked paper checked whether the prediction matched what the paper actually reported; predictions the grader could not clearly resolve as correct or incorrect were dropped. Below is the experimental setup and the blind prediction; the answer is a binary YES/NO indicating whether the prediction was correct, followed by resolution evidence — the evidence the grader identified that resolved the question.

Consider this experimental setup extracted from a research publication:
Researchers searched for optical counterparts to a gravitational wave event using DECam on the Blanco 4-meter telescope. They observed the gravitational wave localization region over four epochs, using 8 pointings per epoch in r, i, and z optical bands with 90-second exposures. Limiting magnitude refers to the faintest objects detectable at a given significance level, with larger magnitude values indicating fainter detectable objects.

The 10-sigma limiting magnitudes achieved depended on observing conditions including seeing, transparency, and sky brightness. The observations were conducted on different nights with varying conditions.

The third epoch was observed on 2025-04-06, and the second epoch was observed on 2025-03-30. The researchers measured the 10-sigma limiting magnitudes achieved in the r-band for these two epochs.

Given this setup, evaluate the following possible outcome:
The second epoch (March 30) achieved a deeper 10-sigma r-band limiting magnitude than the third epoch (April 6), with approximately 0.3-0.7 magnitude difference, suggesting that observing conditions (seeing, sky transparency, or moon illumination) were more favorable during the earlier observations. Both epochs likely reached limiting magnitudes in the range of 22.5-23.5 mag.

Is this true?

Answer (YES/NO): NO